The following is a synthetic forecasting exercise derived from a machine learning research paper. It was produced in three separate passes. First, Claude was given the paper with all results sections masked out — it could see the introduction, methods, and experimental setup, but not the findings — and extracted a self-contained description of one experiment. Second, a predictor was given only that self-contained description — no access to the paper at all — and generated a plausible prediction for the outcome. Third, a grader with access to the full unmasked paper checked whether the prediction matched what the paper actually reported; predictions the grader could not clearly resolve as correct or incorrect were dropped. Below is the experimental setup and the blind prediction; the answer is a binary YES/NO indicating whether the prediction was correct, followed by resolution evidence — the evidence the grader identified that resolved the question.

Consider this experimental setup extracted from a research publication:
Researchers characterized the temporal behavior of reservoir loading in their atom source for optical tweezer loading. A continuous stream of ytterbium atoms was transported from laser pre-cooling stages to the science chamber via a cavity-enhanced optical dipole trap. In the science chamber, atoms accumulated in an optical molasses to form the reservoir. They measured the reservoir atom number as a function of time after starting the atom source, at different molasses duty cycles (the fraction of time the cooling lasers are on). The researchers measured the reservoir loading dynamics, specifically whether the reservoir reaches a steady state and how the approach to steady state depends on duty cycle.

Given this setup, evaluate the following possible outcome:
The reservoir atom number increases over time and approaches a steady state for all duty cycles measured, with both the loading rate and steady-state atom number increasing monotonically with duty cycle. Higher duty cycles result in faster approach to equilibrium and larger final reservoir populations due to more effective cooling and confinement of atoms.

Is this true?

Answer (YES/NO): YES